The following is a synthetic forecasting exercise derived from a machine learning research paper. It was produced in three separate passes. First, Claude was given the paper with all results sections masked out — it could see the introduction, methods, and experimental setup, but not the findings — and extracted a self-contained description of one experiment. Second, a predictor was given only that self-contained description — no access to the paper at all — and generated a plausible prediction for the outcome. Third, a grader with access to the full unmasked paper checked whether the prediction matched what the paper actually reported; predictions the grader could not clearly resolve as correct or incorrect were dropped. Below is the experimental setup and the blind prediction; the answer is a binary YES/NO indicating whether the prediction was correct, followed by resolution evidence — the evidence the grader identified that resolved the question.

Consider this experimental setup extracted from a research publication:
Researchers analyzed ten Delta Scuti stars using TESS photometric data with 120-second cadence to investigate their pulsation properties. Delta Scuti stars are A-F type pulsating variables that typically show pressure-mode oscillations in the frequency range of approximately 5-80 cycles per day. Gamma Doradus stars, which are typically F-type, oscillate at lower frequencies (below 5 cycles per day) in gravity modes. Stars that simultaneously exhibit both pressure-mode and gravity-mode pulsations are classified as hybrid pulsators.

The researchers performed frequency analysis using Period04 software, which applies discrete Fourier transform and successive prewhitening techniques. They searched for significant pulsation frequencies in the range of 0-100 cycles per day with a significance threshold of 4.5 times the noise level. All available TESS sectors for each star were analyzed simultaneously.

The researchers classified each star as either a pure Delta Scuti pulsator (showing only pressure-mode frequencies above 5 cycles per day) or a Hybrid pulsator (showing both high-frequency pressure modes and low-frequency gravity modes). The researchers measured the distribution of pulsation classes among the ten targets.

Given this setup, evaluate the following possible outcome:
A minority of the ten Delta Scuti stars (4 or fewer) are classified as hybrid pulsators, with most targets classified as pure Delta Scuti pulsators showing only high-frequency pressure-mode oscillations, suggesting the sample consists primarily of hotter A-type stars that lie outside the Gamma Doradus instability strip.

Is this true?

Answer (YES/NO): NO